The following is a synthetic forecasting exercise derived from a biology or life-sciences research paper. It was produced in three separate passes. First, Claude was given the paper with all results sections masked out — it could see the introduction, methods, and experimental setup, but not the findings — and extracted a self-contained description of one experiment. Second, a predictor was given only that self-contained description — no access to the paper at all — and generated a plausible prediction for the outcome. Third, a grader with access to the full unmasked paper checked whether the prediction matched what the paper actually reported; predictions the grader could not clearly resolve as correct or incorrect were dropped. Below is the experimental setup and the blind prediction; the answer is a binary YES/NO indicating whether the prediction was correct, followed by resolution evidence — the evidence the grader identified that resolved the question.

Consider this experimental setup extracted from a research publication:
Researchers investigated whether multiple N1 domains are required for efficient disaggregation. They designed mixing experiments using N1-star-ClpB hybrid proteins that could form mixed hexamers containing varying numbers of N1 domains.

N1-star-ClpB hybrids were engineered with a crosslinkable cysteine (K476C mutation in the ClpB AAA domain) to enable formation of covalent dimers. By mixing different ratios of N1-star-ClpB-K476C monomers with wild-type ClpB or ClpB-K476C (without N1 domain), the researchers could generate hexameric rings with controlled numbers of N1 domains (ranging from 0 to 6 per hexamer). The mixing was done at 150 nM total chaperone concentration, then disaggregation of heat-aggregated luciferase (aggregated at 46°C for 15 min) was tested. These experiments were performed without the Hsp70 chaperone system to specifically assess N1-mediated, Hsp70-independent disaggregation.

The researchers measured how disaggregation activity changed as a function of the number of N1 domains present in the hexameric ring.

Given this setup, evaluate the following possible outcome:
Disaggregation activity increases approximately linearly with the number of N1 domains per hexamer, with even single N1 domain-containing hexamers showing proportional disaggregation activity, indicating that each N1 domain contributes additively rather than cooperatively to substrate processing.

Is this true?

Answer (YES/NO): NO